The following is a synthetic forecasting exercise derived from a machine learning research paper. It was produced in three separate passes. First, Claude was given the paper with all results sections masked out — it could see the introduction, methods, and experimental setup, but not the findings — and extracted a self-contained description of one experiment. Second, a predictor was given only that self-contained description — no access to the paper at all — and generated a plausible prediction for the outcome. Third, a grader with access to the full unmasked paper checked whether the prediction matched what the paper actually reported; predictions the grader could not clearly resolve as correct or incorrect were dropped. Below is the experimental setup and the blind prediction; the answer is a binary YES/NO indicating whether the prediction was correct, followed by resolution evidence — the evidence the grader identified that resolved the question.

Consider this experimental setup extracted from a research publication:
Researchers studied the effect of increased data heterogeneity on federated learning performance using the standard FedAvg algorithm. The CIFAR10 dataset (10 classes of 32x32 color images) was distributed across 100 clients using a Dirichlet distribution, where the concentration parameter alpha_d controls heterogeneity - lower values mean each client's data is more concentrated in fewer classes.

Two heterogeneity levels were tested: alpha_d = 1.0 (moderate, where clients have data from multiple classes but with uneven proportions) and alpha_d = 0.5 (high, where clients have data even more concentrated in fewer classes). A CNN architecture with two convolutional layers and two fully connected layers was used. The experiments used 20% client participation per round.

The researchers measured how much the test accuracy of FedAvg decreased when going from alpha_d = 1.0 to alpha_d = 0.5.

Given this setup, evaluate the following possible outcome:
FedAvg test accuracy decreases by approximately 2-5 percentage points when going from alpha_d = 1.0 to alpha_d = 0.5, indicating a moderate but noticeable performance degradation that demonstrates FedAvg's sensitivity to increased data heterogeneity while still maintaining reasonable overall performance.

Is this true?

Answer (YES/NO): NO